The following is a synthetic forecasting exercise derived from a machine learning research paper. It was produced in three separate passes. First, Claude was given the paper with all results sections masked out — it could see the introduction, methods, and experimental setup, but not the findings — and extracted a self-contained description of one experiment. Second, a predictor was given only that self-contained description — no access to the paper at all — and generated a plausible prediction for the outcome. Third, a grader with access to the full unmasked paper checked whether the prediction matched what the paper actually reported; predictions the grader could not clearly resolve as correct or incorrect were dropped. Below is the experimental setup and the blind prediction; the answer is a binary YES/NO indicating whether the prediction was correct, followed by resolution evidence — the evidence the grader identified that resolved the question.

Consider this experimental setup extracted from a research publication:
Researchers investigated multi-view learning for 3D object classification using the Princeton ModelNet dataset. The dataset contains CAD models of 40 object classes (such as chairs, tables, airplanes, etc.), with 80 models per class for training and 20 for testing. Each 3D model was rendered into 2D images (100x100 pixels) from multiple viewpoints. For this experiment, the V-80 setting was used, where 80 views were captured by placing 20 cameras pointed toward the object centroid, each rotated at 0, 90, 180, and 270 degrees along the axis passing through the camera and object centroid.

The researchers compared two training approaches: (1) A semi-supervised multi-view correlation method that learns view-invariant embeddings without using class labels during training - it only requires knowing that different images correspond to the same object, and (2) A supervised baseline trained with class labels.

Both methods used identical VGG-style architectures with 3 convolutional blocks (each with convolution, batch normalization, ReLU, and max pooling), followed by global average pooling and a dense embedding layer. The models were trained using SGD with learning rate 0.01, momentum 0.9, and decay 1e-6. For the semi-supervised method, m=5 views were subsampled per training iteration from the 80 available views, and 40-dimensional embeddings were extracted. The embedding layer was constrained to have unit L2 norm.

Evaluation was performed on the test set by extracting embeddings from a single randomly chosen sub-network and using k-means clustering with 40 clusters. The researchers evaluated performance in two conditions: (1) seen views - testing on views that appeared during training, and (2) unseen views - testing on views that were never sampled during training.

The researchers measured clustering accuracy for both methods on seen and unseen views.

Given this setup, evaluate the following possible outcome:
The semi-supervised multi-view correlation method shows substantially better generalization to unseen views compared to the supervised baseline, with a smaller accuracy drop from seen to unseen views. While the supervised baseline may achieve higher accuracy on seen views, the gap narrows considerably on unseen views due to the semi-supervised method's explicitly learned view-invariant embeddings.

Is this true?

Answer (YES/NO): YES